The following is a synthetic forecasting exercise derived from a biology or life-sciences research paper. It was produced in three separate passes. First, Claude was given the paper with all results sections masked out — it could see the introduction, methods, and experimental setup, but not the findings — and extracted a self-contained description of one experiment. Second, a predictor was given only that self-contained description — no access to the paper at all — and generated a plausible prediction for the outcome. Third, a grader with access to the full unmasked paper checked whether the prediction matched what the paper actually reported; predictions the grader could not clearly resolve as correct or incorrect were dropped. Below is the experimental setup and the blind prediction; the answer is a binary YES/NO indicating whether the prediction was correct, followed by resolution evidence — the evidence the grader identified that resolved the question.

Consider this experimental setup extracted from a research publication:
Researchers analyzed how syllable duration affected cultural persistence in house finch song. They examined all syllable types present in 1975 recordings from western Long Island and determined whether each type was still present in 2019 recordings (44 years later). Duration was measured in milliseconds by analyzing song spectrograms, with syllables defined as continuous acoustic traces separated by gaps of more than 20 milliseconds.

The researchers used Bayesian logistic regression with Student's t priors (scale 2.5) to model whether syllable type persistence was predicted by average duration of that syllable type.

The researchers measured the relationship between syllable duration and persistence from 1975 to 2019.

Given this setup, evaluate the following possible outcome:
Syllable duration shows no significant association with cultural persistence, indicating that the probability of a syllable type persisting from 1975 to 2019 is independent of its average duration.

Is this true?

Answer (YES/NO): NO